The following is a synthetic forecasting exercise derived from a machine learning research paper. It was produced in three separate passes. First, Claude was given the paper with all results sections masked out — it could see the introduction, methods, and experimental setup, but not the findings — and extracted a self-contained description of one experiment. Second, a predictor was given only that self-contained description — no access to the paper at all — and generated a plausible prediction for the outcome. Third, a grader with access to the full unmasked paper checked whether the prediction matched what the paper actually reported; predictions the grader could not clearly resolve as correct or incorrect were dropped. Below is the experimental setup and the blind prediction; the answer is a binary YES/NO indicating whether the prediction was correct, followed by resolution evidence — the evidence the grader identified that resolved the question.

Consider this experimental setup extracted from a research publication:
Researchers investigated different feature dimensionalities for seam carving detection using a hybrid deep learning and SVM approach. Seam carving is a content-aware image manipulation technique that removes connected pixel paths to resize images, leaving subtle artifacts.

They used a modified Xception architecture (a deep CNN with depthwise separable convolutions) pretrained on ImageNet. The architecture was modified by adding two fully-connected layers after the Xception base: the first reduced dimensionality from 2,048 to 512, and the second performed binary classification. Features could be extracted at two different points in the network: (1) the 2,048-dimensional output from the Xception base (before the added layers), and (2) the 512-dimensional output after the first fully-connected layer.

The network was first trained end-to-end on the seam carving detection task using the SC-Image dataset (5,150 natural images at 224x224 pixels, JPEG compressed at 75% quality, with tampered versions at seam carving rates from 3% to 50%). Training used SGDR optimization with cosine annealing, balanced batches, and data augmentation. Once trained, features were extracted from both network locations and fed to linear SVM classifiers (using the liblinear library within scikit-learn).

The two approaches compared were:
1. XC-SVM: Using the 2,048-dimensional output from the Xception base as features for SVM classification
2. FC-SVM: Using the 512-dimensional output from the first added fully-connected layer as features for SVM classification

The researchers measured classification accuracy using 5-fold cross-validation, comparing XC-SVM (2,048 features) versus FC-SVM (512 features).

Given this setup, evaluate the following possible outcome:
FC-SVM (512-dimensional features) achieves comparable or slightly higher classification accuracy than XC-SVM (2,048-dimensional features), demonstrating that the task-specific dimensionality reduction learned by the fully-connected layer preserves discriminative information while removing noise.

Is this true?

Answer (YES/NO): NO